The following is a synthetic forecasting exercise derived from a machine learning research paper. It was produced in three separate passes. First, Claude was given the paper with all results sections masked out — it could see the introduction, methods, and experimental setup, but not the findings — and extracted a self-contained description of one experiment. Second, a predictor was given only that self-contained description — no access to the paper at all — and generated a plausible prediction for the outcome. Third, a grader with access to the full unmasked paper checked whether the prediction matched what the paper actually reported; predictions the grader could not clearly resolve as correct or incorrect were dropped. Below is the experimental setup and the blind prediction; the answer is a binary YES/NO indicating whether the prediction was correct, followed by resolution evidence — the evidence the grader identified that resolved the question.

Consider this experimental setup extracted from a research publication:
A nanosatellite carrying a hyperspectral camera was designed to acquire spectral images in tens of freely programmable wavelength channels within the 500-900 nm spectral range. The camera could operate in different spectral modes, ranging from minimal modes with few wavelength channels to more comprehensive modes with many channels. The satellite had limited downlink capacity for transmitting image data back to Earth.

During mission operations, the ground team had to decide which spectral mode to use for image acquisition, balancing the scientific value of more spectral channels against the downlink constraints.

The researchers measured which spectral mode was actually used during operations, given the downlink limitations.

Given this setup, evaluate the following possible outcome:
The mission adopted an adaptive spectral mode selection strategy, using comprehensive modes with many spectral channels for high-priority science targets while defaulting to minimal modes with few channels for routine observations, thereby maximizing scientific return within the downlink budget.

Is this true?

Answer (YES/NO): NO